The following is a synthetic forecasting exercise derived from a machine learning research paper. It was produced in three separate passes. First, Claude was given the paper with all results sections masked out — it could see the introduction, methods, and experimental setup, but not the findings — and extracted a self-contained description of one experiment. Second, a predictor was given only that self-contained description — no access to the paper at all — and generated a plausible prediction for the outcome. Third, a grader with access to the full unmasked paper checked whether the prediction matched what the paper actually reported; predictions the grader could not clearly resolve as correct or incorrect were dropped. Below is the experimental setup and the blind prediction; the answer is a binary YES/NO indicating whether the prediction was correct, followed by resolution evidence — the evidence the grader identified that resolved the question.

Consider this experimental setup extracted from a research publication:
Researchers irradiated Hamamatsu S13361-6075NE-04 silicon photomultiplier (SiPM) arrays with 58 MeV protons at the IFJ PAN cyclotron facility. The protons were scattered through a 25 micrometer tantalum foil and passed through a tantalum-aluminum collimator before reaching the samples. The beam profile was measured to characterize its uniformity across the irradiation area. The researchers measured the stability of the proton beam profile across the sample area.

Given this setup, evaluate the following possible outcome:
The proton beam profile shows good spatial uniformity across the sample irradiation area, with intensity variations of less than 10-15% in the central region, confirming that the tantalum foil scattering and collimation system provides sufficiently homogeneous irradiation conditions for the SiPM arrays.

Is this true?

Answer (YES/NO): YES